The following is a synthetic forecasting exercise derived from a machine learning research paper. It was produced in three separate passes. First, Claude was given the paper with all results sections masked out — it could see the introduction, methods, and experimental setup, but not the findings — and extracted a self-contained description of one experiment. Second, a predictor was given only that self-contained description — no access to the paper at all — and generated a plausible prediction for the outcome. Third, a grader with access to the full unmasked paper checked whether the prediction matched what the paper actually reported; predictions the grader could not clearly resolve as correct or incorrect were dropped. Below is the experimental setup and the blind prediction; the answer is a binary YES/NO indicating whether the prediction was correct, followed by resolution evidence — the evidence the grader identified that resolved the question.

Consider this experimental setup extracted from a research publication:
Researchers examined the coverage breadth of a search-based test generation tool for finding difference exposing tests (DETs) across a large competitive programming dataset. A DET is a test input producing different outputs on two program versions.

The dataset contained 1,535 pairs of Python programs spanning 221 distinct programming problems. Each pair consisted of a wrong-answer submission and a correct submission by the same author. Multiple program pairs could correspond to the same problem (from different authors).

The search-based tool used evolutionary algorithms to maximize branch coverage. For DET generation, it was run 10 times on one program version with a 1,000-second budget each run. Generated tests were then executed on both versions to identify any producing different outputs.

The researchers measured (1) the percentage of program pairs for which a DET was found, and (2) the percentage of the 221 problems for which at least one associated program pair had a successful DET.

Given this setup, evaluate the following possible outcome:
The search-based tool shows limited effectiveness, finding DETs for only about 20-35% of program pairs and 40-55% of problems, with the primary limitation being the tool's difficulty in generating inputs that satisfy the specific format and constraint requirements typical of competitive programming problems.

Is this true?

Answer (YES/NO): NO